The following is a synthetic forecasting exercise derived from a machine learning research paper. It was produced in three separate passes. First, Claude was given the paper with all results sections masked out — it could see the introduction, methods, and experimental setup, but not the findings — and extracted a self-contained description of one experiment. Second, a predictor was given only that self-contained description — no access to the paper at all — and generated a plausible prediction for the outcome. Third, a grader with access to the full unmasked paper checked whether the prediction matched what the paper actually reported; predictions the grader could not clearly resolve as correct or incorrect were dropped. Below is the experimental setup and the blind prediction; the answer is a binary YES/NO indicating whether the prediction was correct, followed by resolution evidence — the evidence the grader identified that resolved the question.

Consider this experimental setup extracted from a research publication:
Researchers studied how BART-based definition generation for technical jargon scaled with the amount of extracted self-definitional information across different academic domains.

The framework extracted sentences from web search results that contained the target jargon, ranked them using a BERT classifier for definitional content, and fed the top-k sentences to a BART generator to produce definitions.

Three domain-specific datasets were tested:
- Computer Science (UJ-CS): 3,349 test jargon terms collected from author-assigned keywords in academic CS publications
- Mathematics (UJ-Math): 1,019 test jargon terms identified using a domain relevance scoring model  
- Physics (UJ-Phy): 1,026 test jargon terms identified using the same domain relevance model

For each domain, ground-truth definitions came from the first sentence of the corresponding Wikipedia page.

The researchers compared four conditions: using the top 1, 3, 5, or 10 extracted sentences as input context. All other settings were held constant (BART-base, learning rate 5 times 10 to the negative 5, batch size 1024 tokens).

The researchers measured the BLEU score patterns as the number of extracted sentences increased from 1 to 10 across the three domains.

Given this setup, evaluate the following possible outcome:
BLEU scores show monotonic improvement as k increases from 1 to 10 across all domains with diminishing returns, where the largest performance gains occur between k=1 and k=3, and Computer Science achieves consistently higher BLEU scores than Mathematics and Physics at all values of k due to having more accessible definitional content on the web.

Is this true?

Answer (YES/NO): NO